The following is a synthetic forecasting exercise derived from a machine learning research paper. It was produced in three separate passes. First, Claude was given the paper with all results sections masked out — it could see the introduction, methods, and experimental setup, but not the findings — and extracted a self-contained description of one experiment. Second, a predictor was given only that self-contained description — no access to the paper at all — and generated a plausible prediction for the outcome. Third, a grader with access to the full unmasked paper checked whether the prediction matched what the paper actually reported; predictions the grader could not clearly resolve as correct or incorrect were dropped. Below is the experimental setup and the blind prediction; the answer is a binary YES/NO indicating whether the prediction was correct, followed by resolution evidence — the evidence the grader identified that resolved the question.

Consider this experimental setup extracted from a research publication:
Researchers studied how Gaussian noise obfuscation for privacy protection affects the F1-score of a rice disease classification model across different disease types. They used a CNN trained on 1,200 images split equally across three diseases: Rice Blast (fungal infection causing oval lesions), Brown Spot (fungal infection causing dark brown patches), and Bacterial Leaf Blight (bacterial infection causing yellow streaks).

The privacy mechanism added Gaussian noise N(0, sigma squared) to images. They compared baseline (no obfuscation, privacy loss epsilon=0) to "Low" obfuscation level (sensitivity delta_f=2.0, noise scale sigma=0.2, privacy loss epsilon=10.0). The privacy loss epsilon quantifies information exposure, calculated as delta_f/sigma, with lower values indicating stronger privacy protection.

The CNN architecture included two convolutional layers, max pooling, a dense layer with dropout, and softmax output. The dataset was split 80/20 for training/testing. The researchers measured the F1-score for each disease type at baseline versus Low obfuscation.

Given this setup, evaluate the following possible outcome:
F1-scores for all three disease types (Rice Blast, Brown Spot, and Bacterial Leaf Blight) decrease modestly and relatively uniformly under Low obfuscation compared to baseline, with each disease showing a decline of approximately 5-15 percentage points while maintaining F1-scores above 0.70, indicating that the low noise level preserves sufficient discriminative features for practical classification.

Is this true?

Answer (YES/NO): NO